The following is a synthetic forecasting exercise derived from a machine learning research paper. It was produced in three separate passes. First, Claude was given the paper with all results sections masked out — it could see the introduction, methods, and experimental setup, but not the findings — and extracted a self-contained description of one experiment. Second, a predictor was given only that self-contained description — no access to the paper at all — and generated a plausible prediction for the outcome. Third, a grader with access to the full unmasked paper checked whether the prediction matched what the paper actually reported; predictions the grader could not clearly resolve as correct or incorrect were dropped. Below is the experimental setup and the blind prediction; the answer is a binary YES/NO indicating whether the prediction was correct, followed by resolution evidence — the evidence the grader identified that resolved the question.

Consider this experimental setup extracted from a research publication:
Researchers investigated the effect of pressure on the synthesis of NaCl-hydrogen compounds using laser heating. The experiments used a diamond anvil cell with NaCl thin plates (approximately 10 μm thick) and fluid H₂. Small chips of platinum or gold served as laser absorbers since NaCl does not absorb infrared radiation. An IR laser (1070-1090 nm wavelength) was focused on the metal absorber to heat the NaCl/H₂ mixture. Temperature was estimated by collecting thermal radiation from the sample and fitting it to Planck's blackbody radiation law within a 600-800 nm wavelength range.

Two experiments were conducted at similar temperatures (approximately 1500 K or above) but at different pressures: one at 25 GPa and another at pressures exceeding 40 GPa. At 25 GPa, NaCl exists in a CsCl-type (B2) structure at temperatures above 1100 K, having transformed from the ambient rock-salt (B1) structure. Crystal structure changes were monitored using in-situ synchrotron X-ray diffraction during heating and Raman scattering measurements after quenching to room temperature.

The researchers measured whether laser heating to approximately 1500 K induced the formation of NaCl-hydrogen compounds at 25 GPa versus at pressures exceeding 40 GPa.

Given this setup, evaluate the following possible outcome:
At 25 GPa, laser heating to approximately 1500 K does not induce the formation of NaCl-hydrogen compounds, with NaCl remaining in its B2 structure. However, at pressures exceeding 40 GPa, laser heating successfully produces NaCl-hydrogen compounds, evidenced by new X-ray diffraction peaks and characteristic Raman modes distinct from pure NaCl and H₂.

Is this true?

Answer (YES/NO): YES